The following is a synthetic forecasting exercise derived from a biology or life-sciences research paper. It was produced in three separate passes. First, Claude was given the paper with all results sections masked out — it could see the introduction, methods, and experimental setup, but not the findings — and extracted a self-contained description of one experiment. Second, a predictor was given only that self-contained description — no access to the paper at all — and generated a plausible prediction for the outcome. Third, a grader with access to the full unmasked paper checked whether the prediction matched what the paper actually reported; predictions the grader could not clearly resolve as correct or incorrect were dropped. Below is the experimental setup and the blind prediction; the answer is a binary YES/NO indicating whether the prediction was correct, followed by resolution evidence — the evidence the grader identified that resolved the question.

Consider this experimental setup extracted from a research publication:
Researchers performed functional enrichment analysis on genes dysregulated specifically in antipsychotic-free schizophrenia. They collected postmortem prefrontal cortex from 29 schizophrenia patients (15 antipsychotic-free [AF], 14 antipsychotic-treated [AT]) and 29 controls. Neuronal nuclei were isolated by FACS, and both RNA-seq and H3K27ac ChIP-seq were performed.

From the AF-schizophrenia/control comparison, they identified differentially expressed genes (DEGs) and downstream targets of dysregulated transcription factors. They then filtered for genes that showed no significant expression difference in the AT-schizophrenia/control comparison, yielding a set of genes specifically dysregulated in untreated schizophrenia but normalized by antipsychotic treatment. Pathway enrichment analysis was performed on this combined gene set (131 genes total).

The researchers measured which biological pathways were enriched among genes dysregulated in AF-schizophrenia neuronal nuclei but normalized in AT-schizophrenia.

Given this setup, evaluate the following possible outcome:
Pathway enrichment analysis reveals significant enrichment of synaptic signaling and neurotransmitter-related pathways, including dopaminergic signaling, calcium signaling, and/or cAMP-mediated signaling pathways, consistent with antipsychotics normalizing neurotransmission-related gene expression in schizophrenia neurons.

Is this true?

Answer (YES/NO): NO